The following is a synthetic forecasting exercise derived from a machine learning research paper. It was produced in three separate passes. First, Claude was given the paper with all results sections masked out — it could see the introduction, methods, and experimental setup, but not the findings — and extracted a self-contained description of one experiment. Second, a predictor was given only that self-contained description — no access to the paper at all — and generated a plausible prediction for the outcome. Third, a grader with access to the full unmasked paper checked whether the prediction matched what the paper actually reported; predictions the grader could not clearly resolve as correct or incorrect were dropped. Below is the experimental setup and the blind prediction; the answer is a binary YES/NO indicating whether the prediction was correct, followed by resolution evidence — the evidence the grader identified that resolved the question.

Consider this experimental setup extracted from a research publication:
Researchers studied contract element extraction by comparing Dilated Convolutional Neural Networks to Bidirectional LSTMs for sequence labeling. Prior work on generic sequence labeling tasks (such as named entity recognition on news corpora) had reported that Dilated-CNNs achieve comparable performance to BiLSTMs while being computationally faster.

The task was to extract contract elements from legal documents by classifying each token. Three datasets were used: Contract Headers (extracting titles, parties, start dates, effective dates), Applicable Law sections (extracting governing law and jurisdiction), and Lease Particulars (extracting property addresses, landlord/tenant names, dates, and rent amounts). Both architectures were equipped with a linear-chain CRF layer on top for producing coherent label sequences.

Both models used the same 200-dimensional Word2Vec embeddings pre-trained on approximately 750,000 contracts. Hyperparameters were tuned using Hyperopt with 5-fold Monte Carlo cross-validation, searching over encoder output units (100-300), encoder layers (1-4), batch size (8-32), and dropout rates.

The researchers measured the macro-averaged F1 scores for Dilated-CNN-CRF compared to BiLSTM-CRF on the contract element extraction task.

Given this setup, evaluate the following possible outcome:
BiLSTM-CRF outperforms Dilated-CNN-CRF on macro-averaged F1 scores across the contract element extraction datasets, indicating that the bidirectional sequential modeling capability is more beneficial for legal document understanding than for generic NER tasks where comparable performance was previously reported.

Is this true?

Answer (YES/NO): YES